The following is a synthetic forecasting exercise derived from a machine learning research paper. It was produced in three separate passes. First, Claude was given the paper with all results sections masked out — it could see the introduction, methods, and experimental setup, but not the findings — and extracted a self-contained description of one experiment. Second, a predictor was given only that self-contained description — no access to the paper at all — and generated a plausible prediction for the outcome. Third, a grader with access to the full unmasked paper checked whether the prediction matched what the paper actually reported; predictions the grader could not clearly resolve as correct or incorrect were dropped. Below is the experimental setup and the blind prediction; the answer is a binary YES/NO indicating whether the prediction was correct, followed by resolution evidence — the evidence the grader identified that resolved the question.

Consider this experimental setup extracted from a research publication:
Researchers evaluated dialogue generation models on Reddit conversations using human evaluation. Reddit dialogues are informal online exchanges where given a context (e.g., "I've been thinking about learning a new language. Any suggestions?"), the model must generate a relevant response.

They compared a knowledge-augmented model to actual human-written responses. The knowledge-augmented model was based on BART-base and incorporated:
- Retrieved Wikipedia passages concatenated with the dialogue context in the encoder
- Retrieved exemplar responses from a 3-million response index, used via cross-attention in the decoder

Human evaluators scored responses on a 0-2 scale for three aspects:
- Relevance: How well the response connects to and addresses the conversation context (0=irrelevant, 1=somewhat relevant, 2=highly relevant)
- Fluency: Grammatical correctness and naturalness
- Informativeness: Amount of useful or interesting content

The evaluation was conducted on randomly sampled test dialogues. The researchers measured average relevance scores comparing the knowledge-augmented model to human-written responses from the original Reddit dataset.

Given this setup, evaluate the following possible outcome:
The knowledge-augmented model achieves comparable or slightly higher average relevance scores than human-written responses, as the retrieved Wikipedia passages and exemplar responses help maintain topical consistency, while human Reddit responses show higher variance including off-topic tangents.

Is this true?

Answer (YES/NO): YES